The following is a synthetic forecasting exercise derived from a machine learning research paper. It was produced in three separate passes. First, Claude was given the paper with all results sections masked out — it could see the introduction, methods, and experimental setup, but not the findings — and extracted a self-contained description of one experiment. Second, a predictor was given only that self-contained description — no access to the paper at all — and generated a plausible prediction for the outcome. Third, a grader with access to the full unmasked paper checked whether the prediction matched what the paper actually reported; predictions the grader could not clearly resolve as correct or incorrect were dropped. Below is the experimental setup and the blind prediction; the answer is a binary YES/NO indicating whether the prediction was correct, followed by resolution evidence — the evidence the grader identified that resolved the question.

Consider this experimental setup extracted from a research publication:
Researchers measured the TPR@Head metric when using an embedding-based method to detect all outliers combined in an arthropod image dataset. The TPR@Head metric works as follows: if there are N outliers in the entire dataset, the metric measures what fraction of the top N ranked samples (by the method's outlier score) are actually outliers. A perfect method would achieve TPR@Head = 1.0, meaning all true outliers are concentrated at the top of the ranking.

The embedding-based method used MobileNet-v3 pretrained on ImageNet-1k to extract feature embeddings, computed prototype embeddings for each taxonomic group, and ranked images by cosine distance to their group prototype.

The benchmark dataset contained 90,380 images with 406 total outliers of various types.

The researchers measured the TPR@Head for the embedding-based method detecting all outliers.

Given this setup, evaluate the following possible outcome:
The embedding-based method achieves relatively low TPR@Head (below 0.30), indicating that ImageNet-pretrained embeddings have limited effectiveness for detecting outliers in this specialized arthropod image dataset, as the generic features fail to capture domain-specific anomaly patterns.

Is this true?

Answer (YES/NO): YES